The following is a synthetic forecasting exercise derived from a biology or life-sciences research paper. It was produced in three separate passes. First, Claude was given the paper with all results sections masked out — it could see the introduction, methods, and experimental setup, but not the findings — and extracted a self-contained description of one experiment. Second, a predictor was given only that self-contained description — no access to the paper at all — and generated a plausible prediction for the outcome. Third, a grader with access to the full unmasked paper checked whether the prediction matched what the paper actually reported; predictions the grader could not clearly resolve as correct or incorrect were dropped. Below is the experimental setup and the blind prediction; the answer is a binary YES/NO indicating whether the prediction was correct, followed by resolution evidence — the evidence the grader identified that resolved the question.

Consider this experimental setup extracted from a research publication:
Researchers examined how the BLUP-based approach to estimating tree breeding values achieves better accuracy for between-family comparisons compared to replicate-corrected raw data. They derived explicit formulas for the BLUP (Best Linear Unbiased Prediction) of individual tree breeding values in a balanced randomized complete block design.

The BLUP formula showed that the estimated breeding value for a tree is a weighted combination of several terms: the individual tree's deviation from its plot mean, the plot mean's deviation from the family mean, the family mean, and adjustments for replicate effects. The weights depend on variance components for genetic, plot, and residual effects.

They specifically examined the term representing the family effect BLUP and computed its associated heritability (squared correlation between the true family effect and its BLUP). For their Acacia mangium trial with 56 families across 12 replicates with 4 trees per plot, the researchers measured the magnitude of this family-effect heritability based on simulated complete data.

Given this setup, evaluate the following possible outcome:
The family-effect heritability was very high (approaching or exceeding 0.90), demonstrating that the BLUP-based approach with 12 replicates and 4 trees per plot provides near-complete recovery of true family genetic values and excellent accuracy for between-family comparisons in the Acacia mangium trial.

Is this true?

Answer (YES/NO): YES